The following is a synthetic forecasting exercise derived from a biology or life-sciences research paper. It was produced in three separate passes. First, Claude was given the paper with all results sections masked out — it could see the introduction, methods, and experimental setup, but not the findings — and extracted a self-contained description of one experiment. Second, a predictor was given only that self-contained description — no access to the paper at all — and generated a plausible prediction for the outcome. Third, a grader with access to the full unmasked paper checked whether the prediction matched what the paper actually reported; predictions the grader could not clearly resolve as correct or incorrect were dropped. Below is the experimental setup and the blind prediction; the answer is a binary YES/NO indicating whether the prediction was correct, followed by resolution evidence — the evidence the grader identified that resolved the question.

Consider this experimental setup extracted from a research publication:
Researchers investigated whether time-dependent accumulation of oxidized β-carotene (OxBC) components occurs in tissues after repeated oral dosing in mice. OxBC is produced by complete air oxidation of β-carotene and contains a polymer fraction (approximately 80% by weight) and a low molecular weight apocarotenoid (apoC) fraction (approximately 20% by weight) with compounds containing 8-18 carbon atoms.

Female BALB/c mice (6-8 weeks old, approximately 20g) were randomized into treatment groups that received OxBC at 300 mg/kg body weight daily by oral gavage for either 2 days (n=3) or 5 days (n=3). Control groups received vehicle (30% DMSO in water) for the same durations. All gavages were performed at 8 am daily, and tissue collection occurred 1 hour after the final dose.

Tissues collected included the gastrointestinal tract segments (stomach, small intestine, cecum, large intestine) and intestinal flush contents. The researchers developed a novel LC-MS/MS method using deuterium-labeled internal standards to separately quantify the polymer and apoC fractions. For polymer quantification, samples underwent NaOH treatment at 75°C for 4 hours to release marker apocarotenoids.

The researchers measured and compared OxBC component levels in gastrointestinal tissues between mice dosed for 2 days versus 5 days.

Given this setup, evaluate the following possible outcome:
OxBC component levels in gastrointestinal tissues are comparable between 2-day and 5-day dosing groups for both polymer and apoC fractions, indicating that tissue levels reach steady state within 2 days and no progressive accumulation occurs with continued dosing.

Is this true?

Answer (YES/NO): NO